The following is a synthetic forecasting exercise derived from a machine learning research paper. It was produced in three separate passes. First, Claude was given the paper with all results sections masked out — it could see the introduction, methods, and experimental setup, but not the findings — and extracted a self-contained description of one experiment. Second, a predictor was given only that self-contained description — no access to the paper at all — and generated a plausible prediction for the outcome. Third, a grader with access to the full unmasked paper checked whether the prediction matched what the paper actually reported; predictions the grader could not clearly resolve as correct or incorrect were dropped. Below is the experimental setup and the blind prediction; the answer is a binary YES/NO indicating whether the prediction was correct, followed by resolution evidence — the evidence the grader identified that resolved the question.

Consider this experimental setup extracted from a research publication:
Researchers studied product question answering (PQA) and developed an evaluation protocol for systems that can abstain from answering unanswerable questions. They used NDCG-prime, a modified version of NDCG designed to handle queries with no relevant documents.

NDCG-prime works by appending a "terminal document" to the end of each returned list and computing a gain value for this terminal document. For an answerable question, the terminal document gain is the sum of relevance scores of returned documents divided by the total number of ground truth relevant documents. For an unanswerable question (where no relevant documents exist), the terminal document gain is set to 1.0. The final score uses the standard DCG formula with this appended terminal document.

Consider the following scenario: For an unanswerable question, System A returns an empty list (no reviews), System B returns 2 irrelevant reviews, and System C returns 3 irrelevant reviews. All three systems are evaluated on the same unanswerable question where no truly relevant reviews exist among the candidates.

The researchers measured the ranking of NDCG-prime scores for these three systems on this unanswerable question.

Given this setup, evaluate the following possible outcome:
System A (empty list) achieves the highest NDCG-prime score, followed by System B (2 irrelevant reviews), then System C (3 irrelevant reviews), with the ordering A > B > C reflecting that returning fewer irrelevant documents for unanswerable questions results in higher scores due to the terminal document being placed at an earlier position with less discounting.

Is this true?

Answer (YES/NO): YES